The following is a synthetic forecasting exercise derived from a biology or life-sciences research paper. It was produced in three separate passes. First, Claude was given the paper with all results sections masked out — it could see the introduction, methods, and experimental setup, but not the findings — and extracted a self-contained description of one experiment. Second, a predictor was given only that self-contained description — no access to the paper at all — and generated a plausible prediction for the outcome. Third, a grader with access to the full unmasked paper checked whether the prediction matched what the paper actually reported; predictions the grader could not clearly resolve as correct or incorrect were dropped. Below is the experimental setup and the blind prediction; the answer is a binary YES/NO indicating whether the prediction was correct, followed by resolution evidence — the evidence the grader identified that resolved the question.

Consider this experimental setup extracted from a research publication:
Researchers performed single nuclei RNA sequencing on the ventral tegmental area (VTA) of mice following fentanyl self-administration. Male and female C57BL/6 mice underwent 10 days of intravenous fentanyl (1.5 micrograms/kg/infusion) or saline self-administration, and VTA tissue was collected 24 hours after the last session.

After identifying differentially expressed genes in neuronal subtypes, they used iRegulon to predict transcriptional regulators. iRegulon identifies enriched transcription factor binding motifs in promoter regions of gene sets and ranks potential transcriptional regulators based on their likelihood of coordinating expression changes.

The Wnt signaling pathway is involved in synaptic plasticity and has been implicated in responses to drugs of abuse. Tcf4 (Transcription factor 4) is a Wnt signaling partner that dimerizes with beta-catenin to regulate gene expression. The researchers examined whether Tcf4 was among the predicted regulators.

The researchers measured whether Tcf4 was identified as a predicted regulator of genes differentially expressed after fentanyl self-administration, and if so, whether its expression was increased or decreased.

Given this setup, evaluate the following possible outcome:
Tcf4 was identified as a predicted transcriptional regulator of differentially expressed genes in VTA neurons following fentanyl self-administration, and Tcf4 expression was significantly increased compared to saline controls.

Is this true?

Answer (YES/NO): NO